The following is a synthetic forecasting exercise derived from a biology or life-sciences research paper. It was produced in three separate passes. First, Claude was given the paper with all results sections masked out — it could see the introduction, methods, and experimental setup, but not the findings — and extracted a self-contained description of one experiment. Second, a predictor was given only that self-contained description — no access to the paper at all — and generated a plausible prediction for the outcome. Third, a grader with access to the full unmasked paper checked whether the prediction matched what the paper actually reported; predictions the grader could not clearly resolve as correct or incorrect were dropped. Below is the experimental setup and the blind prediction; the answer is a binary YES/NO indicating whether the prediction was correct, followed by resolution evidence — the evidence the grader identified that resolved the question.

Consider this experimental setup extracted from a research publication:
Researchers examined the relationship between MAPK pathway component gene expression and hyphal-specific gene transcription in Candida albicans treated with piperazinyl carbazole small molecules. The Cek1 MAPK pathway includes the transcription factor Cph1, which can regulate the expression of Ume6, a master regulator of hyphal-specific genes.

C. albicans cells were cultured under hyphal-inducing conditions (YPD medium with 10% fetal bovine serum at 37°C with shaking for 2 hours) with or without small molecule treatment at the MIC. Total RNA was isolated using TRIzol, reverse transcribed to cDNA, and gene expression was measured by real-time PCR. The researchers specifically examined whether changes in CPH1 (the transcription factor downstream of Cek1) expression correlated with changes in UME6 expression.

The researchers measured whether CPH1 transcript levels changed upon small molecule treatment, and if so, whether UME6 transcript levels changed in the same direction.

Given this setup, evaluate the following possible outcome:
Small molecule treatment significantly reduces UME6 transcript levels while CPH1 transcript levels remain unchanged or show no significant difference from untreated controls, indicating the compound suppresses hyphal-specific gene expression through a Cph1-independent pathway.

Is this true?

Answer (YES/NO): NO